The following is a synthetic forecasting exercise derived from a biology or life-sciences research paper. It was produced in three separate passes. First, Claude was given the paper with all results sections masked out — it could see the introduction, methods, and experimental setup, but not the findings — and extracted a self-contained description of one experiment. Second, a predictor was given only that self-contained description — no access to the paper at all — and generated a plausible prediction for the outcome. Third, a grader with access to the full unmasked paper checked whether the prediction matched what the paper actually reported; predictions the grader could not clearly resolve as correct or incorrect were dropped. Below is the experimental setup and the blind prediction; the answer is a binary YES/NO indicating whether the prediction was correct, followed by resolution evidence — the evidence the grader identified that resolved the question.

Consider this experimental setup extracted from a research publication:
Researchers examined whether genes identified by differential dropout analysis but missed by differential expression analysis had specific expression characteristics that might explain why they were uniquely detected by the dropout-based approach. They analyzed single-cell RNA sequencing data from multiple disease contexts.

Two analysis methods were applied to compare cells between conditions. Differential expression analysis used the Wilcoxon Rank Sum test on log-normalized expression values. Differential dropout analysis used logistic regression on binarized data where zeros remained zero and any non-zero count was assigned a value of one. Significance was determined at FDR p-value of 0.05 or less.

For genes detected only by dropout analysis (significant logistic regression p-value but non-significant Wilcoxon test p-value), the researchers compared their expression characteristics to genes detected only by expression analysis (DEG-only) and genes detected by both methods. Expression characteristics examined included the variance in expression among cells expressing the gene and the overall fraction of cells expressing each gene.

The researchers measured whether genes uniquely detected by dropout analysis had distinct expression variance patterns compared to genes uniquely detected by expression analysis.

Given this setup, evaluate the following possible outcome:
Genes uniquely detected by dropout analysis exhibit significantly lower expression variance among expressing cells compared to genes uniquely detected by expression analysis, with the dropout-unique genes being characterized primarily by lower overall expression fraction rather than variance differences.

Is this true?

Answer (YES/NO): NO